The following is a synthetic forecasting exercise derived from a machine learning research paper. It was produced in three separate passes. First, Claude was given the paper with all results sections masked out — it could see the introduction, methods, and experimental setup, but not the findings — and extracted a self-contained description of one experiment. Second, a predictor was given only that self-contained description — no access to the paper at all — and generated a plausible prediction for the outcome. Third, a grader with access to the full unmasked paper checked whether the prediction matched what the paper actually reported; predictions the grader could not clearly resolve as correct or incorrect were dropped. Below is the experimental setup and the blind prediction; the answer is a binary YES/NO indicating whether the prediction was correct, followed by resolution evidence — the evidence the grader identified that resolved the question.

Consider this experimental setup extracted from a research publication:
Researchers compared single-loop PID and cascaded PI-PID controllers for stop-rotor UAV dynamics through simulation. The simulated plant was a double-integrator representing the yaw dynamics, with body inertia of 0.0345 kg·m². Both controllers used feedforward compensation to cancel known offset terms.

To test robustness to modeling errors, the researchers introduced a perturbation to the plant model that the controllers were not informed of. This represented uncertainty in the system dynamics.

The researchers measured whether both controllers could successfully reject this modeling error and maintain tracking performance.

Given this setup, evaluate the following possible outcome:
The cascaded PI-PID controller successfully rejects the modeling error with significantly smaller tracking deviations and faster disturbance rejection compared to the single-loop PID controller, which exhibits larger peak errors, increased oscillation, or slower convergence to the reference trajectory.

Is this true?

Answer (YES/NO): NO